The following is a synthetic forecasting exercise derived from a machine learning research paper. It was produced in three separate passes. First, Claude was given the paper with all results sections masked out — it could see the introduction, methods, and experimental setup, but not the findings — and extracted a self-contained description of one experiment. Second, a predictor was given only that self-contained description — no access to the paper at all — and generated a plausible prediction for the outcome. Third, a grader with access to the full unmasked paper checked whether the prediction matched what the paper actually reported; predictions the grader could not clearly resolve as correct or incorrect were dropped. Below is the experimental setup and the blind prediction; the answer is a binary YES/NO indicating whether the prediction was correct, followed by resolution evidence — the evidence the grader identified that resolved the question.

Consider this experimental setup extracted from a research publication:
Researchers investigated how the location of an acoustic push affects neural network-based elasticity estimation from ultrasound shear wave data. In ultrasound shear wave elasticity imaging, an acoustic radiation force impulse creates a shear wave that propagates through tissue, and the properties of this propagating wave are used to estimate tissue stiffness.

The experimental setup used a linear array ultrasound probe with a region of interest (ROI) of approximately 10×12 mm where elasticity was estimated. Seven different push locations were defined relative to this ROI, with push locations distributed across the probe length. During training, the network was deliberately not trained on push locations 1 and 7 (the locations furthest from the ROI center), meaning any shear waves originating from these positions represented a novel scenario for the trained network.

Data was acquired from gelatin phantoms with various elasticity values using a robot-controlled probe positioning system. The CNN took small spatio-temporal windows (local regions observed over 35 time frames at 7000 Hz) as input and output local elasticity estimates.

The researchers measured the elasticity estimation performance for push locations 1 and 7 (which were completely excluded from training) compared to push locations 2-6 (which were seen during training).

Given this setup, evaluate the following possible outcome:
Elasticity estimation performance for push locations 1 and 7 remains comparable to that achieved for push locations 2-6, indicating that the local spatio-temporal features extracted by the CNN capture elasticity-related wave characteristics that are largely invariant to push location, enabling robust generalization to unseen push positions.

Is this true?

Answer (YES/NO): YES